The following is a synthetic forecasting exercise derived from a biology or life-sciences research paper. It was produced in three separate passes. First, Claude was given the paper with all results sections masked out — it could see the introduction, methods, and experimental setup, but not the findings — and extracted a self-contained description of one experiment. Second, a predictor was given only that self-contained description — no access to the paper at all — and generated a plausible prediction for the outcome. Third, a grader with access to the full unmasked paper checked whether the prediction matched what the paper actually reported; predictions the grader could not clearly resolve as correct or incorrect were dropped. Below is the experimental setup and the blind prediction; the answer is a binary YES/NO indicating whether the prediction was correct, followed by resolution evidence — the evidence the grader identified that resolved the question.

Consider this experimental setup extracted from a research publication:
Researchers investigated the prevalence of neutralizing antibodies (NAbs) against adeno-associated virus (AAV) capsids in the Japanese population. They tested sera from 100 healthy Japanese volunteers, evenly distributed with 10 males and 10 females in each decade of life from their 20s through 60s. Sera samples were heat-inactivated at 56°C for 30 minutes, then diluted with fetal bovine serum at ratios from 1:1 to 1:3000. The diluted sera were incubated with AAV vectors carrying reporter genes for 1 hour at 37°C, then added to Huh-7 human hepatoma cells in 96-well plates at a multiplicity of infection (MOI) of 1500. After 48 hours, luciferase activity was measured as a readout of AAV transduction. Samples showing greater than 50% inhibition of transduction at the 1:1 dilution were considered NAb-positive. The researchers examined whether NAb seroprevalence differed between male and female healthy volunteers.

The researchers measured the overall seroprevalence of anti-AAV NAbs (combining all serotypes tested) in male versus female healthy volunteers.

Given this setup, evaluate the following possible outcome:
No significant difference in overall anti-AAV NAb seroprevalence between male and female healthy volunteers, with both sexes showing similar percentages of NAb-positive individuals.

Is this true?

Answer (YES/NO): YES